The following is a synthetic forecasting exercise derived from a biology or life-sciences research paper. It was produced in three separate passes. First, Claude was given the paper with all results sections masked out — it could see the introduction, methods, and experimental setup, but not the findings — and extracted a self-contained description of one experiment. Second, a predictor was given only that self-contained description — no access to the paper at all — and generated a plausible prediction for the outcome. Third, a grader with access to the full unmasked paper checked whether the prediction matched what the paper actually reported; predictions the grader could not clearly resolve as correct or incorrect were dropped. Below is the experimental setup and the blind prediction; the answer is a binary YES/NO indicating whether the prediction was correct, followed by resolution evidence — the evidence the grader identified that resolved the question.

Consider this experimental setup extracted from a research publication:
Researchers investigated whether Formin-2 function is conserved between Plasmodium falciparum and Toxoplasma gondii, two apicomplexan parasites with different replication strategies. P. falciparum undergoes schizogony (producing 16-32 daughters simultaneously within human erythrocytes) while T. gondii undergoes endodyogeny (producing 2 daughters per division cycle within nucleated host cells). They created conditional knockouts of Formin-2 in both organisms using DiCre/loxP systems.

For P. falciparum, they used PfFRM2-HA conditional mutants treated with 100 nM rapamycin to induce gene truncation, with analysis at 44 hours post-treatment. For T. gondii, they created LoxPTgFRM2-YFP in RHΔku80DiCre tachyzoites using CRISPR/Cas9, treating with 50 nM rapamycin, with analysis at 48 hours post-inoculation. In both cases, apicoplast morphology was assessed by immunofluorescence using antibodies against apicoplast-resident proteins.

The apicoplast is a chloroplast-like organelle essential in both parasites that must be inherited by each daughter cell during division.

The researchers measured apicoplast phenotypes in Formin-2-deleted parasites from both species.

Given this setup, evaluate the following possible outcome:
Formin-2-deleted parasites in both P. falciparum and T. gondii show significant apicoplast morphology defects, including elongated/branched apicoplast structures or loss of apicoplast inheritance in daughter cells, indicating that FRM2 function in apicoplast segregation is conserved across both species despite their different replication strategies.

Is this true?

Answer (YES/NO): YES